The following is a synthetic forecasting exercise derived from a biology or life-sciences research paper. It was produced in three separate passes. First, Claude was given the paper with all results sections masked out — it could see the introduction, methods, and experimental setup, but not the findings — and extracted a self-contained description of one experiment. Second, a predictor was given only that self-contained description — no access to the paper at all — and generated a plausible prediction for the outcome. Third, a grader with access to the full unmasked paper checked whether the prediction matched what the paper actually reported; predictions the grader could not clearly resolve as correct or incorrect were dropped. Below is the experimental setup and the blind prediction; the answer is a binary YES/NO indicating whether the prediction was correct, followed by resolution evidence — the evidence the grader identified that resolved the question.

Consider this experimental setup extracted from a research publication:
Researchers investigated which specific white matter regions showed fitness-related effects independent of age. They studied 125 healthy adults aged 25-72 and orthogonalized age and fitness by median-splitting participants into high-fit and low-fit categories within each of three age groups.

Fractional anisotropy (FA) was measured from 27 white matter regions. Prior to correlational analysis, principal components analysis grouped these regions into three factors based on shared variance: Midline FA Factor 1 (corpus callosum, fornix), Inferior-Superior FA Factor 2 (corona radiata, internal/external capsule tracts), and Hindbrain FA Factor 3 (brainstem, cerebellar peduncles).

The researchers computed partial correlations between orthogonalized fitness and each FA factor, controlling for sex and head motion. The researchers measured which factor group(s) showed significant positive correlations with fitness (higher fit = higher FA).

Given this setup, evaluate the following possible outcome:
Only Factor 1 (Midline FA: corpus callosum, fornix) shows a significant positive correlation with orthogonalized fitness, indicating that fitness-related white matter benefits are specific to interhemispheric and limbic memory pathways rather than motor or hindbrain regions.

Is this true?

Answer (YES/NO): NO